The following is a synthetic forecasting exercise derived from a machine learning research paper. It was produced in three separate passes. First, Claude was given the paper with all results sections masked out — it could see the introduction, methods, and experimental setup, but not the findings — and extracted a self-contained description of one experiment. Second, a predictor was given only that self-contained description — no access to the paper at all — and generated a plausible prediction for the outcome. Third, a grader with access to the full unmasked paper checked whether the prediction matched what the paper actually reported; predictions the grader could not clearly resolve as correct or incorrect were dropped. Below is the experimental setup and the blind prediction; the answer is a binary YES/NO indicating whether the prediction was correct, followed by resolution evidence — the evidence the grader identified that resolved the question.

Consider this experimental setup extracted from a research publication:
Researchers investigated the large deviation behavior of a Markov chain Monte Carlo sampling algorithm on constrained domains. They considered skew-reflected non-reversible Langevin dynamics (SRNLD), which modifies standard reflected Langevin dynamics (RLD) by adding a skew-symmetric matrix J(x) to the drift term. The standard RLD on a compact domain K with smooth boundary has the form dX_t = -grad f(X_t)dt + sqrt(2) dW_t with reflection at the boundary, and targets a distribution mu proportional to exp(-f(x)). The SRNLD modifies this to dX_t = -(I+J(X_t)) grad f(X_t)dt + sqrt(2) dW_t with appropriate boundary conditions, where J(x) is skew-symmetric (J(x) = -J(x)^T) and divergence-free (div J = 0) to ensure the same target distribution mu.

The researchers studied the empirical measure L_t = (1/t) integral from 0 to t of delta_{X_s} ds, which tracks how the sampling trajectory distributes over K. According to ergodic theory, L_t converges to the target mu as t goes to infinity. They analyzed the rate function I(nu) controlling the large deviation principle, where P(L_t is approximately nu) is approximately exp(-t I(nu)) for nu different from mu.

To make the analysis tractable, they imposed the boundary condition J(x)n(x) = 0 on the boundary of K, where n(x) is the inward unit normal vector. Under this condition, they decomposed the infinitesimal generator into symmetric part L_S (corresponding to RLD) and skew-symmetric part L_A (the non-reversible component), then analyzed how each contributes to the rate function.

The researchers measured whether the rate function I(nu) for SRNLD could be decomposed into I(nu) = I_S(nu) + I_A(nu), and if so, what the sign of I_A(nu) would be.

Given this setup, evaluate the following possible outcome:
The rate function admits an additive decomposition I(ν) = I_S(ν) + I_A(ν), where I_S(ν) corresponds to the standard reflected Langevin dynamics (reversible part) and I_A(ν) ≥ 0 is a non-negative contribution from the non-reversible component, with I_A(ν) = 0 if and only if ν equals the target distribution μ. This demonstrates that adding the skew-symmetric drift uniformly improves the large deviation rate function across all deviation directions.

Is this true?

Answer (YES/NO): NO